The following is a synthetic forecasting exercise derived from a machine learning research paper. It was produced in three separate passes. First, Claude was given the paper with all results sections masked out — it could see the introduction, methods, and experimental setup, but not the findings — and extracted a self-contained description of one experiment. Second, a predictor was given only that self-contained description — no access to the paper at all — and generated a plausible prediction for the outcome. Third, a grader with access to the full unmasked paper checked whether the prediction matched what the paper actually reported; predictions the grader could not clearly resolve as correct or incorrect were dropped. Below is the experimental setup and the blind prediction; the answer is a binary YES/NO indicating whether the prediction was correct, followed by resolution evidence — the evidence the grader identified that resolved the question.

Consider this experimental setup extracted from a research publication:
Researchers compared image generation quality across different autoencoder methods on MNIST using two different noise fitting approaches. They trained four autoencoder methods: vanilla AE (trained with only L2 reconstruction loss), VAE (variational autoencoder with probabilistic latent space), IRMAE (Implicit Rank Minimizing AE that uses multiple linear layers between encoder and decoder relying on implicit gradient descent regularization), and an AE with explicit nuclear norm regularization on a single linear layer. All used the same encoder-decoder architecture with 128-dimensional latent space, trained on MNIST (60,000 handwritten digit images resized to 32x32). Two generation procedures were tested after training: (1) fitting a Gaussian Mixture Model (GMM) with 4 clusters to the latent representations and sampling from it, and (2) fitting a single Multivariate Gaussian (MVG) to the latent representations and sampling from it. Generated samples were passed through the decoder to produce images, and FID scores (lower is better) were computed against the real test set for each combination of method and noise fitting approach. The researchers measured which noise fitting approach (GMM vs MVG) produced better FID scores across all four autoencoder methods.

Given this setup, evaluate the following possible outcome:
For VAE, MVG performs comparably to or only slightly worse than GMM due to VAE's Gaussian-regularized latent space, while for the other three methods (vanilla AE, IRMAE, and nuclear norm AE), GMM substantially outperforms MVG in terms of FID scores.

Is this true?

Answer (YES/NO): NO